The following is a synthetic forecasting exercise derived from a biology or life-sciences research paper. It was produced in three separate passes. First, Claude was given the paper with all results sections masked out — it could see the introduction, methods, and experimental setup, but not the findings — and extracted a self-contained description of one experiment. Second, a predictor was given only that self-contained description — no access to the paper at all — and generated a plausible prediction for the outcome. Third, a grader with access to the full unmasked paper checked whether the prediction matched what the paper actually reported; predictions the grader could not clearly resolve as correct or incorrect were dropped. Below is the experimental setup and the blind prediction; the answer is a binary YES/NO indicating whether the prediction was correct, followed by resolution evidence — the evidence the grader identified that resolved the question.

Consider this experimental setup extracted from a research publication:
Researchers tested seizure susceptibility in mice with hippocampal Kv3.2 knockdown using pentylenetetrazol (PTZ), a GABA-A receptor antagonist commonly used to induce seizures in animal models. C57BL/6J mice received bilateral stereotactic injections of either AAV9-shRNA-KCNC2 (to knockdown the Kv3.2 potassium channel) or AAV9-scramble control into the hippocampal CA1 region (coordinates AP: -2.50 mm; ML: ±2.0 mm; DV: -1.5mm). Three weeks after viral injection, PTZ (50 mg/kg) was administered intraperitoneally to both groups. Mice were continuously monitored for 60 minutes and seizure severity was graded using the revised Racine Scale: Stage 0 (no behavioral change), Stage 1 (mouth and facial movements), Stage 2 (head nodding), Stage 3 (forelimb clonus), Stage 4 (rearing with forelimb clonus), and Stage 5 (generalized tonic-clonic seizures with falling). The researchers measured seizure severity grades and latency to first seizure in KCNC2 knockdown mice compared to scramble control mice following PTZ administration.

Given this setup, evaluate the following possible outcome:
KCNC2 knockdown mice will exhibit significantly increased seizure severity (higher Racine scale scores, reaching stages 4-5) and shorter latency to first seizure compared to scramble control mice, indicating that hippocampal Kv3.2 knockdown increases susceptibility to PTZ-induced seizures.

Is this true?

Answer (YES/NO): YES